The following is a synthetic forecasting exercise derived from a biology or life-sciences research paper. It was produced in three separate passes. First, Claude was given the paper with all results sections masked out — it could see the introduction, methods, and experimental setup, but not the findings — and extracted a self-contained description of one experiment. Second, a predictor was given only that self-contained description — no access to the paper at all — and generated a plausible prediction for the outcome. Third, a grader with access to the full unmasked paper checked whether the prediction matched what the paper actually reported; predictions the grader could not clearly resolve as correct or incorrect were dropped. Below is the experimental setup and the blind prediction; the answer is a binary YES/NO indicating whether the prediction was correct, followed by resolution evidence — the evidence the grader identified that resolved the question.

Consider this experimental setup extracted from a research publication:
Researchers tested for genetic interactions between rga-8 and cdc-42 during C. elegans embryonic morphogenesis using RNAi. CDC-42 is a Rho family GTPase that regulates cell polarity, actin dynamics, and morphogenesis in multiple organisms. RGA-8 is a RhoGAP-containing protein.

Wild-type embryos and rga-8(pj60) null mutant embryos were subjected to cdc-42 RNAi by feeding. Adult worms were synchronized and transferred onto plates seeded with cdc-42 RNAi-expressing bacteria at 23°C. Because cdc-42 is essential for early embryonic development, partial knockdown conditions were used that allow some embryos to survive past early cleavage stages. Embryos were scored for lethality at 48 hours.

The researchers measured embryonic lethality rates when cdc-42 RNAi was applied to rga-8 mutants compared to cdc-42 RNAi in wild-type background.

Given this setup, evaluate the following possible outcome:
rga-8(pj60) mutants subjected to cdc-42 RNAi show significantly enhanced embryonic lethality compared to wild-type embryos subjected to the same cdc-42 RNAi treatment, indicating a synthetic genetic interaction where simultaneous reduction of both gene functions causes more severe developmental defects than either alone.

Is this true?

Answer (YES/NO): NO